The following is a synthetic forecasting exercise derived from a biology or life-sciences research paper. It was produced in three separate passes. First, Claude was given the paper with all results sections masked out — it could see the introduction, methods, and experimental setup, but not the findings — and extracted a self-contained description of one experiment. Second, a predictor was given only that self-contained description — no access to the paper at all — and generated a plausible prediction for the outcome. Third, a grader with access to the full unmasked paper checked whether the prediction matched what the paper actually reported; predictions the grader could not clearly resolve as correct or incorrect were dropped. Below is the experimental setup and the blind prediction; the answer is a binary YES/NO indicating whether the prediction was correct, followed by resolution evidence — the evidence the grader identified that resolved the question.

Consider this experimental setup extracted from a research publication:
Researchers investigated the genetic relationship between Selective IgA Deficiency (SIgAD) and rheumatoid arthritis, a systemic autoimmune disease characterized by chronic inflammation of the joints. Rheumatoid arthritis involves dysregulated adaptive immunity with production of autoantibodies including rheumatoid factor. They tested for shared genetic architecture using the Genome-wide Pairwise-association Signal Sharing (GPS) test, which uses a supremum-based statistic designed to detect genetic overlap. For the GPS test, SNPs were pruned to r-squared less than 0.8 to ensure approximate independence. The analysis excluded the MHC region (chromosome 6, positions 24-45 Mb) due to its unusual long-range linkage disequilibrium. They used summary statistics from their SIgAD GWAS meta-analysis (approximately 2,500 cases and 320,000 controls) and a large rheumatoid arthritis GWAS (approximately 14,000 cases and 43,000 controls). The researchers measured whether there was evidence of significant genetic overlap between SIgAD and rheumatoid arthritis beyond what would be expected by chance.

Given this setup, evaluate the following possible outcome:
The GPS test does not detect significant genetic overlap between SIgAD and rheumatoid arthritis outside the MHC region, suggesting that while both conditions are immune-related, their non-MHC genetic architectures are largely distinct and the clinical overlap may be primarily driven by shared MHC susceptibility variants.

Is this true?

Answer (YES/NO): NO